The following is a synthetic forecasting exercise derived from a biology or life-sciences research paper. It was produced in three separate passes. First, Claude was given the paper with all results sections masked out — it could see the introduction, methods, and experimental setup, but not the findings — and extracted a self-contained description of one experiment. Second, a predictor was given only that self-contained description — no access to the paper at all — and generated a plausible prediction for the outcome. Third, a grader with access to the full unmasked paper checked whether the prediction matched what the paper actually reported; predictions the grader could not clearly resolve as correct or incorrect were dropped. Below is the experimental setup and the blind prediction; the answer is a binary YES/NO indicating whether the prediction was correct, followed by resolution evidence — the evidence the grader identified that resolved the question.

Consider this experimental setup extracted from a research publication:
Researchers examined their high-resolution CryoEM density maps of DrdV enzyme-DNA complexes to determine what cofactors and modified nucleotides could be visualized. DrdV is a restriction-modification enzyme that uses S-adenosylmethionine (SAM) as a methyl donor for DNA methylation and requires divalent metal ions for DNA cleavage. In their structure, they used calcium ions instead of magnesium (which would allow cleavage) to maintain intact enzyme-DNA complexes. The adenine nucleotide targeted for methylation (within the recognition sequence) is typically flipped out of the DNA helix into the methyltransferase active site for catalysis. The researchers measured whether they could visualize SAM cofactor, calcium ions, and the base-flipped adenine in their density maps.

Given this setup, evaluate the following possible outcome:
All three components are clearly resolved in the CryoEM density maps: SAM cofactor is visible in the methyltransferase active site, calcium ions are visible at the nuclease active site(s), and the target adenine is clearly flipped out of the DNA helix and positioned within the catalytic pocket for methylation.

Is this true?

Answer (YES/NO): YES